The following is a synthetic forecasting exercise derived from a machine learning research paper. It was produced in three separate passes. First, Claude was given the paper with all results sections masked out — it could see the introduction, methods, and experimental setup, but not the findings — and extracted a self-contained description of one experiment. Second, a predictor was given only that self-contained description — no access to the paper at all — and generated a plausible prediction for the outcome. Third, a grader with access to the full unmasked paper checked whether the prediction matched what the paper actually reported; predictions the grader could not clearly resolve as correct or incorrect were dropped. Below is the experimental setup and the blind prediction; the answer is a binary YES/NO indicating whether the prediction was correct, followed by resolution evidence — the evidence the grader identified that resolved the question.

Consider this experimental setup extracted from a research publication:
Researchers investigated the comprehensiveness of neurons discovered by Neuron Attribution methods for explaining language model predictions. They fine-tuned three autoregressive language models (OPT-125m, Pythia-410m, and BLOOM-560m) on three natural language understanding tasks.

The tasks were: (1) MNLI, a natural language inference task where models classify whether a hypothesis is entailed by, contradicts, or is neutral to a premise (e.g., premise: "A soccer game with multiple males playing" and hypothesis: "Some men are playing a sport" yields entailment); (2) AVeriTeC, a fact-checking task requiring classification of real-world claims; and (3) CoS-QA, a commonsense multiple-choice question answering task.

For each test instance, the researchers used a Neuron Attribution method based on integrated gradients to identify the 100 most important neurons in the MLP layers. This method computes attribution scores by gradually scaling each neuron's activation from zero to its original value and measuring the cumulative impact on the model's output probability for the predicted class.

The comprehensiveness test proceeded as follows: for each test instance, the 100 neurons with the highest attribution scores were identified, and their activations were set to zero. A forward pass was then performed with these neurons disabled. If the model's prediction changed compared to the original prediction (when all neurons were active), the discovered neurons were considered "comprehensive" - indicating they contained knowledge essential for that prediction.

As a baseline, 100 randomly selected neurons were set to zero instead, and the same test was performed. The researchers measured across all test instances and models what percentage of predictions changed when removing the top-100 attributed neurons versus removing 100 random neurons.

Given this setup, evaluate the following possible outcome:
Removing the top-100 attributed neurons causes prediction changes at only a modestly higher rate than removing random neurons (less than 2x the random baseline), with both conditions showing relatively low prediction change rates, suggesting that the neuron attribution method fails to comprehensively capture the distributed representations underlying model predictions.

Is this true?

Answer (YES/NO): NO